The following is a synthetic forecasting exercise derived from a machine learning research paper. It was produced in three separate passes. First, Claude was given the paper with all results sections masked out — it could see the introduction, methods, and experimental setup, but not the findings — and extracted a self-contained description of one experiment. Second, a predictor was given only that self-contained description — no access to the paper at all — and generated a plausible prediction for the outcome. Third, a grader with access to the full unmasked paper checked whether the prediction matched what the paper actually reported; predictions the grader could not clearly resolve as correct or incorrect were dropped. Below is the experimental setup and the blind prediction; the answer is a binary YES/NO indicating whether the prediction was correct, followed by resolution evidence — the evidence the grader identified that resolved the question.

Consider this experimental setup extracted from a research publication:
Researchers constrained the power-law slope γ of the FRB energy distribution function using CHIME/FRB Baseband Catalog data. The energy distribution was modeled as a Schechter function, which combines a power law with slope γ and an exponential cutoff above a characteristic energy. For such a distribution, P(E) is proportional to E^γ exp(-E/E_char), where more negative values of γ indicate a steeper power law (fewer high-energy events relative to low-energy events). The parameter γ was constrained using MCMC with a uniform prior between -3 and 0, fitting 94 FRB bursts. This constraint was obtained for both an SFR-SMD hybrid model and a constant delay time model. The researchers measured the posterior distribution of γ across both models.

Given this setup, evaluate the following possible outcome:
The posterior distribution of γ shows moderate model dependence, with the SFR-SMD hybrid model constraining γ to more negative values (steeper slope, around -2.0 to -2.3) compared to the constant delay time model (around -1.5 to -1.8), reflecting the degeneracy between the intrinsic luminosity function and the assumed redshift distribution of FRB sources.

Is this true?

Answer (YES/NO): NO